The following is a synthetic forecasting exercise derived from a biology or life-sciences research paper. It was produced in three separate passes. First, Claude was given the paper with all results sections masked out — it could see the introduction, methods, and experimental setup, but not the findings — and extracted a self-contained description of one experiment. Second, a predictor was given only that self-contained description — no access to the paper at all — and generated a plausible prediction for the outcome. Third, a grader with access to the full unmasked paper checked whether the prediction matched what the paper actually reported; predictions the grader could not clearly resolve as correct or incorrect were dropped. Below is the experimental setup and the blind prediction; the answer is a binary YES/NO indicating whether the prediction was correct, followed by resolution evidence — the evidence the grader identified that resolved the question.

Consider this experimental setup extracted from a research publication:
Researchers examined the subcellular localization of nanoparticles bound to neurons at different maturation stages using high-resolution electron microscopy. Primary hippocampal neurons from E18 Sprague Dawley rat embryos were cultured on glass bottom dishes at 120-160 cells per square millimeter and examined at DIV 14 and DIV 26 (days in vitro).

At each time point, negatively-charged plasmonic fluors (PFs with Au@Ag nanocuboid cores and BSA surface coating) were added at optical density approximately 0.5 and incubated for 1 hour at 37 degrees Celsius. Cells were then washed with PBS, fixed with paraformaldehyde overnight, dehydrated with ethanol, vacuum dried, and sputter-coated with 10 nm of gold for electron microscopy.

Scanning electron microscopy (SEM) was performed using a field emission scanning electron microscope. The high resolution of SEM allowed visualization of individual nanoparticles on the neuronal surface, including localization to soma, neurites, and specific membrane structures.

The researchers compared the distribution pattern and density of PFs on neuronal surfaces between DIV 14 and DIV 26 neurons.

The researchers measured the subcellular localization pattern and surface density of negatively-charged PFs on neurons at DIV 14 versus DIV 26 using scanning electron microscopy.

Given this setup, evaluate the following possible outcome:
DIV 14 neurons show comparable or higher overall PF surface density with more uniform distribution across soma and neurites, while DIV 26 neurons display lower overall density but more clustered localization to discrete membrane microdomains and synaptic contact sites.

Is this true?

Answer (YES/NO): NO